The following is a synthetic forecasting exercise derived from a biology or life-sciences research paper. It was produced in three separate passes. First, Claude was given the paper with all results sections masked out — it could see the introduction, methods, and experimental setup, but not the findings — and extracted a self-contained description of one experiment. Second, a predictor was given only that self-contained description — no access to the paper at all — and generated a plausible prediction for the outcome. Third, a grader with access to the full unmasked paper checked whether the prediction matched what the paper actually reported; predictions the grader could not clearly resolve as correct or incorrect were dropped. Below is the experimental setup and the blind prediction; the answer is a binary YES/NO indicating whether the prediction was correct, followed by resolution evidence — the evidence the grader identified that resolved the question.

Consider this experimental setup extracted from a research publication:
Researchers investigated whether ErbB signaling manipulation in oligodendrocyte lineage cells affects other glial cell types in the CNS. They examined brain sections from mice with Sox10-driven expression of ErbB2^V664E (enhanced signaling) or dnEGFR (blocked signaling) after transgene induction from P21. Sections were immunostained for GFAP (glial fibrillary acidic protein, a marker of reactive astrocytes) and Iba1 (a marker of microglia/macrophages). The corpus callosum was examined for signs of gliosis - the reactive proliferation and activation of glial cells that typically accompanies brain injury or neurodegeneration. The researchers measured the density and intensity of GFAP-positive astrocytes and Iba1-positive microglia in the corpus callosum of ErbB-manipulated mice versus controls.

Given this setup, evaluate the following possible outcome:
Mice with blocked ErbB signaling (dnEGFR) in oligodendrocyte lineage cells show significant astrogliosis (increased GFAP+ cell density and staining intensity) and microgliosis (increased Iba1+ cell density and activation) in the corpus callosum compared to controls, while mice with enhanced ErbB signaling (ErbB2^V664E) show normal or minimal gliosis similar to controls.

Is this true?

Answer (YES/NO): NO